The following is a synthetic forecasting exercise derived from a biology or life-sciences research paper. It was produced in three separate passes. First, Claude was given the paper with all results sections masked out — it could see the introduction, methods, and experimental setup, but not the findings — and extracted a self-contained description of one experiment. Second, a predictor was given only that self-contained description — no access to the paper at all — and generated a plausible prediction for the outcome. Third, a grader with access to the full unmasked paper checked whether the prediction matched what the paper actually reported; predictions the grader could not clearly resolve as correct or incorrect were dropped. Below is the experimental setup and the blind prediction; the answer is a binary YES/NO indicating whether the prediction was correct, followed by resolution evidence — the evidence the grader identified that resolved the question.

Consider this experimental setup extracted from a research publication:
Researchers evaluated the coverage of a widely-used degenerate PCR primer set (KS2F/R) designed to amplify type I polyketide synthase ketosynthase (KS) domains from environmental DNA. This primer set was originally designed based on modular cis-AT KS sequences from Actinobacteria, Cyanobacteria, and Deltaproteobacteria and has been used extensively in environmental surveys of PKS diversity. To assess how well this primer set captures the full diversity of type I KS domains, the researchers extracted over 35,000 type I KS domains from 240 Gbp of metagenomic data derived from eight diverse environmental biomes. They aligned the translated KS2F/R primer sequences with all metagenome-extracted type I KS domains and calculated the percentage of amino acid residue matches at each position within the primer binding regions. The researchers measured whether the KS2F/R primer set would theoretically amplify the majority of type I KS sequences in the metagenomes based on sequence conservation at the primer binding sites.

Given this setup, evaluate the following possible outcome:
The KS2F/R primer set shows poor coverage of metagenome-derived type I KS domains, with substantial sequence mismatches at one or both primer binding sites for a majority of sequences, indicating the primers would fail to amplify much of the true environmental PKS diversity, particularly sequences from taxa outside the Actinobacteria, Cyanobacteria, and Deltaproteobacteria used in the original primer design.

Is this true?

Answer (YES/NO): YES